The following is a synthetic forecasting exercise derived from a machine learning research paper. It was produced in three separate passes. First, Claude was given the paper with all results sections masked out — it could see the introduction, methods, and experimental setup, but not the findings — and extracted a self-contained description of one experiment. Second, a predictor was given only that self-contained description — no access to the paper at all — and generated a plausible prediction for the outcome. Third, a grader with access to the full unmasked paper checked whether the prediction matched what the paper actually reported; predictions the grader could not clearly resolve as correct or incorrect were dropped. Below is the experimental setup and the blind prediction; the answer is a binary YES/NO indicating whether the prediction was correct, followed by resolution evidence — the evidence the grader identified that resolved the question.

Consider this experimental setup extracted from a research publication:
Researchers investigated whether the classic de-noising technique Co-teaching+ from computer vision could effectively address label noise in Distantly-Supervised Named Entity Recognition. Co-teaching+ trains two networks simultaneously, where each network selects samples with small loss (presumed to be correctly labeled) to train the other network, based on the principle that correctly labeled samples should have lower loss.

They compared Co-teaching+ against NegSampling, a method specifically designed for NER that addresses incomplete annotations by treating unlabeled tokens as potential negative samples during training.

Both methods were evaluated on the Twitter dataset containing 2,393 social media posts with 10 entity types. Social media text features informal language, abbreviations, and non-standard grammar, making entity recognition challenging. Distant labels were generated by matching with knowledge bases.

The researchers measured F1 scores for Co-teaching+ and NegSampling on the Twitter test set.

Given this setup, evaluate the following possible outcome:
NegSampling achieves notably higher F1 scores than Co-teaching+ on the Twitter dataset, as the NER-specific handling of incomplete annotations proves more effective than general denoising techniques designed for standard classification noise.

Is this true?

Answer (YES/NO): NO